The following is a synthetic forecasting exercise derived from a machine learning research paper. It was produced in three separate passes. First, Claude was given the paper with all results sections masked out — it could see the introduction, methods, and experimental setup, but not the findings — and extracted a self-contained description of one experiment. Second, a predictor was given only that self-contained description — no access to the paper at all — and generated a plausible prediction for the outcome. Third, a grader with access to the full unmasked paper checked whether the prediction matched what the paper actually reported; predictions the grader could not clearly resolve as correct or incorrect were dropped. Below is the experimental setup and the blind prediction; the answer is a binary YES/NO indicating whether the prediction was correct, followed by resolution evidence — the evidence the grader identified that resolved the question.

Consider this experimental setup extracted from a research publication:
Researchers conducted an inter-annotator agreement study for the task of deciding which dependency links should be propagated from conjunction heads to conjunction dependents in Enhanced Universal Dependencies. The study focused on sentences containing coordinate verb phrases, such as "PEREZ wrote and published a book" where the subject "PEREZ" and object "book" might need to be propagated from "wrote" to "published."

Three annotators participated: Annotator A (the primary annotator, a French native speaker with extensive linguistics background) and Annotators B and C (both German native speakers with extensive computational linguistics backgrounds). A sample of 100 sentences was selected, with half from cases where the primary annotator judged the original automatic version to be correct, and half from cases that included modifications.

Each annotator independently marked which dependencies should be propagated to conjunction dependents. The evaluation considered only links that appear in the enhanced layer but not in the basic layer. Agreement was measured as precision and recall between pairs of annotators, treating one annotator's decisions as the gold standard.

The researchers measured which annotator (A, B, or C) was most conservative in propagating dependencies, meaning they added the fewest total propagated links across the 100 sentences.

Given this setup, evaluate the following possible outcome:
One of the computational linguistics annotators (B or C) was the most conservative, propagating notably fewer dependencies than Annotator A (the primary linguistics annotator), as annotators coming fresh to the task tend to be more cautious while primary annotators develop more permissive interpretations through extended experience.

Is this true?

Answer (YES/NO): YES